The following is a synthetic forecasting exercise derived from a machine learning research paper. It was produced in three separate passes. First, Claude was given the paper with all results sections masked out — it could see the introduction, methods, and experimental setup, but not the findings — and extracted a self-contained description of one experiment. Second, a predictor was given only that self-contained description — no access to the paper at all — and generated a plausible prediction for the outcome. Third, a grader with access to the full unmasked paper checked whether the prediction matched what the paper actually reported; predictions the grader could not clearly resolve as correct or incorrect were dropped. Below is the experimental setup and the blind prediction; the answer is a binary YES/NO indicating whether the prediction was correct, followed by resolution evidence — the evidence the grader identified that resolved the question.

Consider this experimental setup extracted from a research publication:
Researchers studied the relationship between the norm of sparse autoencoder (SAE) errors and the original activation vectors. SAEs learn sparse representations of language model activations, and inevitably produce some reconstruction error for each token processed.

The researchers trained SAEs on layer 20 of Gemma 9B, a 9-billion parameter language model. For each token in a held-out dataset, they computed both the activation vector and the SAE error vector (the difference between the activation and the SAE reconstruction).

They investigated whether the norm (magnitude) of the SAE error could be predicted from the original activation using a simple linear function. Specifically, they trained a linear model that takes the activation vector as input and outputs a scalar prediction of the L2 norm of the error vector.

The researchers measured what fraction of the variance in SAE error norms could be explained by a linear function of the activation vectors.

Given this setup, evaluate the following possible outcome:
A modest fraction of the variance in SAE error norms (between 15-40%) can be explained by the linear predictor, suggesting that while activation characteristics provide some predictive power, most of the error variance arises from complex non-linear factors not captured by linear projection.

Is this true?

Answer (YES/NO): NO